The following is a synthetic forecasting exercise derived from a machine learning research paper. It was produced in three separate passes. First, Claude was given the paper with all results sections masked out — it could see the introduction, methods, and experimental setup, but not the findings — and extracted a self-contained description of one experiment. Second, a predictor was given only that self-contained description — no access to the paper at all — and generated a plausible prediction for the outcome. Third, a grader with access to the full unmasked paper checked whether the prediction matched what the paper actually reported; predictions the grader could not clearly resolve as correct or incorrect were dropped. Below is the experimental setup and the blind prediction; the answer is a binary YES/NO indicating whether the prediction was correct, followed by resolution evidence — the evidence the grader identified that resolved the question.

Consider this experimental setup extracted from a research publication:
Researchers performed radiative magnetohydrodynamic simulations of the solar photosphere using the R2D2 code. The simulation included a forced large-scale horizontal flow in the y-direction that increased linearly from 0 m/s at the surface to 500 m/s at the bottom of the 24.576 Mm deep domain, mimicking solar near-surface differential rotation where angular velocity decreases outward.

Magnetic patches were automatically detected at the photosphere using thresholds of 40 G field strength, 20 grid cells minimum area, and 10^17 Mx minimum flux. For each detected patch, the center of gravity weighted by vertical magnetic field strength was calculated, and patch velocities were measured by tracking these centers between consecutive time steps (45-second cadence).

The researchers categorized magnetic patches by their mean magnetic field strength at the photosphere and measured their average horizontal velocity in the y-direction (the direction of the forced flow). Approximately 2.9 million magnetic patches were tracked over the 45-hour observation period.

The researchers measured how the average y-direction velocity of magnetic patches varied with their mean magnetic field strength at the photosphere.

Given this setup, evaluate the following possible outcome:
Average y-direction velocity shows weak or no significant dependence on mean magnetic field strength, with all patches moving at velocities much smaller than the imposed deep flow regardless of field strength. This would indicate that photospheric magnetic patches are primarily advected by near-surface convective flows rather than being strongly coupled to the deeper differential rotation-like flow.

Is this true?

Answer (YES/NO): NO